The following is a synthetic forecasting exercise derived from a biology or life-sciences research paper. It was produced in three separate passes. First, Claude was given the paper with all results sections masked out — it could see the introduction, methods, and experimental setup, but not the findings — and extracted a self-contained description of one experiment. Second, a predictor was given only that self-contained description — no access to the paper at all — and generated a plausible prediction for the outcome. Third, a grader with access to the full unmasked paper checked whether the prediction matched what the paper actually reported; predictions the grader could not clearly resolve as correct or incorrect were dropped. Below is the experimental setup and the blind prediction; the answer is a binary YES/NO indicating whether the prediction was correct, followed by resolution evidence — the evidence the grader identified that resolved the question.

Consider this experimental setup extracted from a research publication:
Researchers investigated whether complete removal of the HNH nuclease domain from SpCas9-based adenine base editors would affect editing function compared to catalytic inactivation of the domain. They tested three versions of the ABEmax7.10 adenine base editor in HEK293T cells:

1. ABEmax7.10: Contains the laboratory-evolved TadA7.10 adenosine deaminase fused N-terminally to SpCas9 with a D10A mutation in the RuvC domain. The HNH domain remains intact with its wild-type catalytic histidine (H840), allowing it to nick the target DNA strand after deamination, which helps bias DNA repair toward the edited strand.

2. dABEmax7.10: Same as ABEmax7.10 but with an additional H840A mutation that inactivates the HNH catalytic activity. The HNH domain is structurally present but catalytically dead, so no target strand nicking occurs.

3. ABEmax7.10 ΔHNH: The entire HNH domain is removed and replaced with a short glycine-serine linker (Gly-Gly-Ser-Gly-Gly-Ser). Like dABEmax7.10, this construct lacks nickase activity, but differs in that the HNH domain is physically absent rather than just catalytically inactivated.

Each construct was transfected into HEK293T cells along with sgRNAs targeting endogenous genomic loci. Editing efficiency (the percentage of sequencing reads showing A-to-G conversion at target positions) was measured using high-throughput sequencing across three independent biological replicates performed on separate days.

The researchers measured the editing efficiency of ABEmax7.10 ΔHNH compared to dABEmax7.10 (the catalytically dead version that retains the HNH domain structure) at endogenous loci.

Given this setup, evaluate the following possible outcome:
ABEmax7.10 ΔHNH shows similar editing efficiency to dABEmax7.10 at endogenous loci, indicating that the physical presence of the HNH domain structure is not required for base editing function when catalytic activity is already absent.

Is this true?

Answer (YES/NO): NO